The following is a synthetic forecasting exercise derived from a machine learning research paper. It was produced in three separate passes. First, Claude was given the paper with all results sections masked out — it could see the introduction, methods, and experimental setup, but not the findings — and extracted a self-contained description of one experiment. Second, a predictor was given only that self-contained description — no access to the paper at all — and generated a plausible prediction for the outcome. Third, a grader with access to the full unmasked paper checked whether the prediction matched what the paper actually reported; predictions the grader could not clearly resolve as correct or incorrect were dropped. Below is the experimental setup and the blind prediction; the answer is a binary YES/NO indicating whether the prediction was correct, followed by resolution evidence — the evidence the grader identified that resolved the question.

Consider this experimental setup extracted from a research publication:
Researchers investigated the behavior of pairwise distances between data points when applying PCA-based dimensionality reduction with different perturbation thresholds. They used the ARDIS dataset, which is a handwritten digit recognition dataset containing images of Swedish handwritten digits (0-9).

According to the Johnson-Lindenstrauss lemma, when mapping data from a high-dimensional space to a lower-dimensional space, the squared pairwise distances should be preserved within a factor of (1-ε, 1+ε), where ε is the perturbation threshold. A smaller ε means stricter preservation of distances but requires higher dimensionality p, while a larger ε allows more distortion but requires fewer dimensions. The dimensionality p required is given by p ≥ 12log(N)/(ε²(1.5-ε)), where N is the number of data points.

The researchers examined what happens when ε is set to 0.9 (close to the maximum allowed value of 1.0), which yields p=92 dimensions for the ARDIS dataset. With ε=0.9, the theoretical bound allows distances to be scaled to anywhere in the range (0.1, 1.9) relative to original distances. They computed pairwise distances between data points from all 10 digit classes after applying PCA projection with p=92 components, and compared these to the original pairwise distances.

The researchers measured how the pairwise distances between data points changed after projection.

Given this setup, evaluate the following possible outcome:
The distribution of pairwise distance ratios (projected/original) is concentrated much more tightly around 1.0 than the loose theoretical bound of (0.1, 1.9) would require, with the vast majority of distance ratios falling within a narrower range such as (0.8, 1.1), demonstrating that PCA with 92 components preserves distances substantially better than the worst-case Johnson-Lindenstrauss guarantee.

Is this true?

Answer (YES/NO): NO